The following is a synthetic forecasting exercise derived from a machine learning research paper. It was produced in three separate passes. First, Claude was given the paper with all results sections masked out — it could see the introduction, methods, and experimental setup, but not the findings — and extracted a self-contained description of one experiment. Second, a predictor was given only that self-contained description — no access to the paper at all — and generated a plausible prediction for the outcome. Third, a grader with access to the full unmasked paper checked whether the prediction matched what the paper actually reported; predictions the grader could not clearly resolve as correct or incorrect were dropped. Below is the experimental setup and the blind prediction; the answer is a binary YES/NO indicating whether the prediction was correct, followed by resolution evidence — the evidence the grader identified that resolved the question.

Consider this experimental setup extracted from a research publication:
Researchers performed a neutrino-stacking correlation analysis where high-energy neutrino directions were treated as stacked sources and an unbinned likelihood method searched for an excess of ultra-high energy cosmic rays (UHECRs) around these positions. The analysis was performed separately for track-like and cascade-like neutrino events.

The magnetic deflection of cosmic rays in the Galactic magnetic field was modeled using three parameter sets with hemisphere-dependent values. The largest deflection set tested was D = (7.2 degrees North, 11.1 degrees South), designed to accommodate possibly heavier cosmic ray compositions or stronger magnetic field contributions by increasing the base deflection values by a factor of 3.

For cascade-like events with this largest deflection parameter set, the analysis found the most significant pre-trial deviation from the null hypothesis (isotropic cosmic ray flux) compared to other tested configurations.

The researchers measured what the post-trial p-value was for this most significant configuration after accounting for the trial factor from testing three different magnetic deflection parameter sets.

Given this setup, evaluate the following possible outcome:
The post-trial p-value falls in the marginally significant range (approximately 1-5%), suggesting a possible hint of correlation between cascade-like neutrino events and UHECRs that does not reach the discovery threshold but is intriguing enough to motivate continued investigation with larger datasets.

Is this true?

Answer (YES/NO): NO